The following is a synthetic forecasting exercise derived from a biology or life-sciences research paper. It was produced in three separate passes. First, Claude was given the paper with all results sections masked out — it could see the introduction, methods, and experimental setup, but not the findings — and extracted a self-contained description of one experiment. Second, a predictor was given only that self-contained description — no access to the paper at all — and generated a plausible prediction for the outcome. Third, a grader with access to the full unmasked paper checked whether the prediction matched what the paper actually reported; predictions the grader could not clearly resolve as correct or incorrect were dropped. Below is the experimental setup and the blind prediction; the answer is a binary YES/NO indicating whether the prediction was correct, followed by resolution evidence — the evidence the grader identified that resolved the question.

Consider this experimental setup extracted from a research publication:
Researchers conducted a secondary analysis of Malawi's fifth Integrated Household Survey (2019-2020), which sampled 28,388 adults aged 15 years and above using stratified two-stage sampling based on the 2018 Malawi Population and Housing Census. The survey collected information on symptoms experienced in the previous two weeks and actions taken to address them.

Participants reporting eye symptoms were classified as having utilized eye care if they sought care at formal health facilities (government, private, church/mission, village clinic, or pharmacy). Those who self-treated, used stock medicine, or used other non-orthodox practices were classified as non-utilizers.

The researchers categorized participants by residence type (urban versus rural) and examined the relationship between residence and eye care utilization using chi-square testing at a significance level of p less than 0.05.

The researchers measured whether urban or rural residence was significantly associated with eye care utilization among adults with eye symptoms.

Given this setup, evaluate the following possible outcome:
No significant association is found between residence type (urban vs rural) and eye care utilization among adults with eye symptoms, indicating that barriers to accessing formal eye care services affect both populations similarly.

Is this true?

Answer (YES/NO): NO